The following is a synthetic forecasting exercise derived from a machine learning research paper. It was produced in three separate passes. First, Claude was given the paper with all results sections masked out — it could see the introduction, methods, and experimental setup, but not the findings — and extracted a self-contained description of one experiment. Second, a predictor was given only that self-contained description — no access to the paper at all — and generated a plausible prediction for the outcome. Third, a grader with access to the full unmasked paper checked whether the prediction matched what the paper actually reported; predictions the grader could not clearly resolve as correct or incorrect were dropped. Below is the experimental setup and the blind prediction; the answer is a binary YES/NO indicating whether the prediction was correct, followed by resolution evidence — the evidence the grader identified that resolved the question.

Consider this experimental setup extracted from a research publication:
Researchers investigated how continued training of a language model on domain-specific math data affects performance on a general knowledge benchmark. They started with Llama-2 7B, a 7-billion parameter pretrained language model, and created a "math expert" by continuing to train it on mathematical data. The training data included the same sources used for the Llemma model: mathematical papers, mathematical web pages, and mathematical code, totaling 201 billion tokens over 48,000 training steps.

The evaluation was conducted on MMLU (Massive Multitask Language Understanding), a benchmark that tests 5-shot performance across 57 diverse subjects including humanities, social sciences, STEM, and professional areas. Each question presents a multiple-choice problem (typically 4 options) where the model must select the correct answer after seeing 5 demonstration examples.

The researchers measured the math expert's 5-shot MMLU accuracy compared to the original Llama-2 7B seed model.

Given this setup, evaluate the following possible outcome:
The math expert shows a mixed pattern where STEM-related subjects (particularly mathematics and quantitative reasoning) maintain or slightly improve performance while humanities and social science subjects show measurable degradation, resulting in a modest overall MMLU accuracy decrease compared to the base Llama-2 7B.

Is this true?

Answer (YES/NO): NO